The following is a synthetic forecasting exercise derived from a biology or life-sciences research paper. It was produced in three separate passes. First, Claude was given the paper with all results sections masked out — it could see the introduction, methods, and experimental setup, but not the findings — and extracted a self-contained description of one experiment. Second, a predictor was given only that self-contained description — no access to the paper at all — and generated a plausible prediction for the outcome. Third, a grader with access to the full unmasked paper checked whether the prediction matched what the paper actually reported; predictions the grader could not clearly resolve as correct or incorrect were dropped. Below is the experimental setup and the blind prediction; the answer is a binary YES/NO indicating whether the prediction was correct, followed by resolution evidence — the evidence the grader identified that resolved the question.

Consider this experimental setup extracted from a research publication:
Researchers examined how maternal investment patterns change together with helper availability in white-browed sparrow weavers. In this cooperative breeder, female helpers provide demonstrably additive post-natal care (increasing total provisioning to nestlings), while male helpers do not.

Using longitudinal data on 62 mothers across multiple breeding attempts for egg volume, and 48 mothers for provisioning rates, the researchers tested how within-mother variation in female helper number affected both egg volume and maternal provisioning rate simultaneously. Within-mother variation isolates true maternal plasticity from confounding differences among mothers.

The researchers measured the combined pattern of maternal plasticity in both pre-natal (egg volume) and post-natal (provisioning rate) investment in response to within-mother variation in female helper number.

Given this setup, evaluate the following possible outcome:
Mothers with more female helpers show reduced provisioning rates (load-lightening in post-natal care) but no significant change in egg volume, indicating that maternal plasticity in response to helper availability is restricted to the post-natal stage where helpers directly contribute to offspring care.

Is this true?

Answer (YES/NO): NO